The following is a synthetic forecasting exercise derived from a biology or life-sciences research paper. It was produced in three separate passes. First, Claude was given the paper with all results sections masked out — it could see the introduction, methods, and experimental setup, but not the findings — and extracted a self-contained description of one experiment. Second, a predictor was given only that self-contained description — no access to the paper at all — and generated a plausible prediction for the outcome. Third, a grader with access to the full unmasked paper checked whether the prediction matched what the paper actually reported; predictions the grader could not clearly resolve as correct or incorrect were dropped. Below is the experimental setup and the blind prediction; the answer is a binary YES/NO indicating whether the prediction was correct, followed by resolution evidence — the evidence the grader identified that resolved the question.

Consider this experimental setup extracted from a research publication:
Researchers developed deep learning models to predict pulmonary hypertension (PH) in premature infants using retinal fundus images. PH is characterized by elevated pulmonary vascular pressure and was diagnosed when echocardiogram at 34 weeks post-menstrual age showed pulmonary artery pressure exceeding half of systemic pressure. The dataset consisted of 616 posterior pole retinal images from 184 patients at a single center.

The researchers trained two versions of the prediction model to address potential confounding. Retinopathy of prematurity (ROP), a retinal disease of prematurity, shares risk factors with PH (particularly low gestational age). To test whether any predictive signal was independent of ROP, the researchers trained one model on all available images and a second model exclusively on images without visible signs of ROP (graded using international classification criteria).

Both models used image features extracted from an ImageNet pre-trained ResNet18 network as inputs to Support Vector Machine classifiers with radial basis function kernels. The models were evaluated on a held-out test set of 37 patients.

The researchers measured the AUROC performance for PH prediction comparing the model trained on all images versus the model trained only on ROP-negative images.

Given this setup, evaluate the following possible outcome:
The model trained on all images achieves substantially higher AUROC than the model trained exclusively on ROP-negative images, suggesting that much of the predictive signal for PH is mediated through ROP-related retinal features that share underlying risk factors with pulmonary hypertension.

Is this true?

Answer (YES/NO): NO